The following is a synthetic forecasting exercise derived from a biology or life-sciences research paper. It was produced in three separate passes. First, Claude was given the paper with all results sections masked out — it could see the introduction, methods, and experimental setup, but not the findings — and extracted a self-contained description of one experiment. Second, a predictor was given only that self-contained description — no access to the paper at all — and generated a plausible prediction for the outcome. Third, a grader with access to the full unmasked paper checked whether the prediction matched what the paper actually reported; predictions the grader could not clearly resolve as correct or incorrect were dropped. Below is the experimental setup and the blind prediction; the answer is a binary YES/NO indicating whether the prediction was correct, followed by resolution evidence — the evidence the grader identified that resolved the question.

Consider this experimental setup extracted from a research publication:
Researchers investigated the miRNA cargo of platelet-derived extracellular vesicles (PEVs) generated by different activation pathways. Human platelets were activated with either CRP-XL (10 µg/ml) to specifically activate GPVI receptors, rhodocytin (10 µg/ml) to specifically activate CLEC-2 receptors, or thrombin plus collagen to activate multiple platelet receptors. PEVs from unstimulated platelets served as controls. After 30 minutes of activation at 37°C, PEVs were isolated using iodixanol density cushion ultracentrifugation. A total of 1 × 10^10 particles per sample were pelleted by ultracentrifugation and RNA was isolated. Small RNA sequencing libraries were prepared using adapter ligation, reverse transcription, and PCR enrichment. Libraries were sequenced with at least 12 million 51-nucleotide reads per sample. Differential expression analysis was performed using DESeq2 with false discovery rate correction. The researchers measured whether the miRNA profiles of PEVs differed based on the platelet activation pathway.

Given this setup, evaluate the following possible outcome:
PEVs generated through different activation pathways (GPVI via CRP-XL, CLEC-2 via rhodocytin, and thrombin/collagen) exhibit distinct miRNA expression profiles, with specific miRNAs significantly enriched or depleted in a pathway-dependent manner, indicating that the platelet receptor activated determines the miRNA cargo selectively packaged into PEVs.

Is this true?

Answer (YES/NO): NO